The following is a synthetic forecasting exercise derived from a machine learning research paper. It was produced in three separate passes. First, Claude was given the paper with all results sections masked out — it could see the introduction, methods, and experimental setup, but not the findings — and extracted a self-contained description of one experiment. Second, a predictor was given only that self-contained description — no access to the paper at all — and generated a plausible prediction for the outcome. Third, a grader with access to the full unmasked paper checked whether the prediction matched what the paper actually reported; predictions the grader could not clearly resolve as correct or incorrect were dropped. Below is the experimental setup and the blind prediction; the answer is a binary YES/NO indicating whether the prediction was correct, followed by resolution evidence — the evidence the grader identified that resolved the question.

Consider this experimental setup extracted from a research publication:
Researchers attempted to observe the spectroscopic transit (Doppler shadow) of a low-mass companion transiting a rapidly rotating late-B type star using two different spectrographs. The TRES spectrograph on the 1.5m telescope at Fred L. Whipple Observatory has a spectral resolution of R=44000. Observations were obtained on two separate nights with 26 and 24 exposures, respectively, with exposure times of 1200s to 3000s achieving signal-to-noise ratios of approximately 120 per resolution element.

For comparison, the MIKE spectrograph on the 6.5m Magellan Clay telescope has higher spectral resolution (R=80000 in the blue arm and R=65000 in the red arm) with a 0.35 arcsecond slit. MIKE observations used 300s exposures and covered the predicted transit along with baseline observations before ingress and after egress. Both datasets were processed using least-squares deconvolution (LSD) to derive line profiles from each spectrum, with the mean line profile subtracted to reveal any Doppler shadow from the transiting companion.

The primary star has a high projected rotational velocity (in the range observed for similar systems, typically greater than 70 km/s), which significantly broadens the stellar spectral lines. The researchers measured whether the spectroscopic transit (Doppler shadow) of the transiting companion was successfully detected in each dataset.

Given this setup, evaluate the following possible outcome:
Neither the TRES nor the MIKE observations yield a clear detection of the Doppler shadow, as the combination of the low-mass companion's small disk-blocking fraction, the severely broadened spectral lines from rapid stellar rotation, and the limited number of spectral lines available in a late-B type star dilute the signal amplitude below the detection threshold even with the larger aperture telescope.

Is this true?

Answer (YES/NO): NO